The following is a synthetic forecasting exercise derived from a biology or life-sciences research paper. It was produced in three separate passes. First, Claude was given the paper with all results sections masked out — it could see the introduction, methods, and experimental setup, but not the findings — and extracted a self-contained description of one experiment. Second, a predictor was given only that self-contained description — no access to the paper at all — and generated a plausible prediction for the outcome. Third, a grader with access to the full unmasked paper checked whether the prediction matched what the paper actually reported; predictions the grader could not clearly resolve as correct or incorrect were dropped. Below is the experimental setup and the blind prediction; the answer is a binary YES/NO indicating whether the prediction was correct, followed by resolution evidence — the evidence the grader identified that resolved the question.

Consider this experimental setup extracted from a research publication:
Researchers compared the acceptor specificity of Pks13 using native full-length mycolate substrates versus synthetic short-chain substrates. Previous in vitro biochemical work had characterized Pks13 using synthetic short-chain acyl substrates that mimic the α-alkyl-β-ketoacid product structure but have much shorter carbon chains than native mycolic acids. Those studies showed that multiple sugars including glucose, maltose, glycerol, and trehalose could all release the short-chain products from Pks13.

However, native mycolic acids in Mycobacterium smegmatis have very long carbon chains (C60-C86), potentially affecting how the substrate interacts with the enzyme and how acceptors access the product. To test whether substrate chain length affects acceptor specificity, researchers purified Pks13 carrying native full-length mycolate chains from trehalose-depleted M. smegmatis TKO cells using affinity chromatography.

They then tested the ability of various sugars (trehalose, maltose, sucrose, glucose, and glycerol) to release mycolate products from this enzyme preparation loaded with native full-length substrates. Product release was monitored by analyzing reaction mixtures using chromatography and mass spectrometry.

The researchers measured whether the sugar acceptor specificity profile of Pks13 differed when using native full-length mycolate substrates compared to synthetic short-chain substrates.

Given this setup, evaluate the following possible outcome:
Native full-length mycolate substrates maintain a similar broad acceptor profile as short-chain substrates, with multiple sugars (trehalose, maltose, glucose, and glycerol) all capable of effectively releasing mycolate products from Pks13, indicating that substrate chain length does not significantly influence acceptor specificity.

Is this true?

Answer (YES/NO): NO